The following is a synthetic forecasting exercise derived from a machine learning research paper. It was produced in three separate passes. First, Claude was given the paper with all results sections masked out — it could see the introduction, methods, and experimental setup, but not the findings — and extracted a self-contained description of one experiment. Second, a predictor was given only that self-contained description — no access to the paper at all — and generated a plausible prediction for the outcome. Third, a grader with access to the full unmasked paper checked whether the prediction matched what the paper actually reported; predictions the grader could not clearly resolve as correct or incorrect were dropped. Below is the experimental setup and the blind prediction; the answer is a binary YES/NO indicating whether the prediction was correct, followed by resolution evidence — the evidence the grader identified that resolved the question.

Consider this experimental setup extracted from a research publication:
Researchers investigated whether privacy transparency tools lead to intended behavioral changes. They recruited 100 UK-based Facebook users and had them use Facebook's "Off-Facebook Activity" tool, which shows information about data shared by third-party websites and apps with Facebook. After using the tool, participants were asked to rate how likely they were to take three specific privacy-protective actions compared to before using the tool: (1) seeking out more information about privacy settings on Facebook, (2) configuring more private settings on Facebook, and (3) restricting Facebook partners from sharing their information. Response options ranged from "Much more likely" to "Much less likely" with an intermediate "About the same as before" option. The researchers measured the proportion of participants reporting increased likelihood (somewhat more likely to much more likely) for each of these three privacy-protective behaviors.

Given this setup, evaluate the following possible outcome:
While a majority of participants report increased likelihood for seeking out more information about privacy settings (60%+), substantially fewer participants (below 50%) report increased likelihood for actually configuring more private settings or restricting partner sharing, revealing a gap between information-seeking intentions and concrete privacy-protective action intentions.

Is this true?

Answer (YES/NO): NO